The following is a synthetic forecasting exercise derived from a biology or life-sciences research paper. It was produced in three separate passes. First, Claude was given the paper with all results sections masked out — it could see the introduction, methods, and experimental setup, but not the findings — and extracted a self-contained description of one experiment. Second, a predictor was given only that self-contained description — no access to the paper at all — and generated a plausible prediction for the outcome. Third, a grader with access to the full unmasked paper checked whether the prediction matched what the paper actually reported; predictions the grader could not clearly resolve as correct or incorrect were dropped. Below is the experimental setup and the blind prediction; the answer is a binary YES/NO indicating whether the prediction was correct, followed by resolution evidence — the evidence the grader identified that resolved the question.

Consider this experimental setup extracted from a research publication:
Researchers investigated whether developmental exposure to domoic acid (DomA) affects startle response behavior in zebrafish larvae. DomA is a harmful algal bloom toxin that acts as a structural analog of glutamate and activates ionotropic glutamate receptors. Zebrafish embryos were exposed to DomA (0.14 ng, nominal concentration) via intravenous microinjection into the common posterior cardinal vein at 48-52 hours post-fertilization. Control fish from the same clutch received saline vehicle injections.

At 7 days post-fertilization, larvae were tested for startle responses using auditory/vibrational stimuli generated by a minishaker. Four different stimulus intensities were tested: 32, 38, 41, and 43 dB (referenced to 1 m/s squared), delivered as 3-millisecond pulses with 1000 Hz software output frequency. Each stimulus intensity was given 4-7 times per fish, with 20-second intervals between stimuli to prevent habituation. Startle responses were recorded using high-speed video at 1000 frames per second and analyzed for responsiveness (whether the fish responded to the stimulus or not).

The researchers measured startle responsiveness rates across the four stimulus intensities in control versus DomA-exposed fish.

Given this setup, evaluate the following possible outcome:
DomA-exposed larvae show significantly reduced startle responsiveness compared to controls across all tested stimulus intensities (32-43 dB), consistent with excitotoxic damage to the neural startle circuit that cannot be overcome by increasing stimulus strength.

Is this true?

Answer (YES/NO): YES